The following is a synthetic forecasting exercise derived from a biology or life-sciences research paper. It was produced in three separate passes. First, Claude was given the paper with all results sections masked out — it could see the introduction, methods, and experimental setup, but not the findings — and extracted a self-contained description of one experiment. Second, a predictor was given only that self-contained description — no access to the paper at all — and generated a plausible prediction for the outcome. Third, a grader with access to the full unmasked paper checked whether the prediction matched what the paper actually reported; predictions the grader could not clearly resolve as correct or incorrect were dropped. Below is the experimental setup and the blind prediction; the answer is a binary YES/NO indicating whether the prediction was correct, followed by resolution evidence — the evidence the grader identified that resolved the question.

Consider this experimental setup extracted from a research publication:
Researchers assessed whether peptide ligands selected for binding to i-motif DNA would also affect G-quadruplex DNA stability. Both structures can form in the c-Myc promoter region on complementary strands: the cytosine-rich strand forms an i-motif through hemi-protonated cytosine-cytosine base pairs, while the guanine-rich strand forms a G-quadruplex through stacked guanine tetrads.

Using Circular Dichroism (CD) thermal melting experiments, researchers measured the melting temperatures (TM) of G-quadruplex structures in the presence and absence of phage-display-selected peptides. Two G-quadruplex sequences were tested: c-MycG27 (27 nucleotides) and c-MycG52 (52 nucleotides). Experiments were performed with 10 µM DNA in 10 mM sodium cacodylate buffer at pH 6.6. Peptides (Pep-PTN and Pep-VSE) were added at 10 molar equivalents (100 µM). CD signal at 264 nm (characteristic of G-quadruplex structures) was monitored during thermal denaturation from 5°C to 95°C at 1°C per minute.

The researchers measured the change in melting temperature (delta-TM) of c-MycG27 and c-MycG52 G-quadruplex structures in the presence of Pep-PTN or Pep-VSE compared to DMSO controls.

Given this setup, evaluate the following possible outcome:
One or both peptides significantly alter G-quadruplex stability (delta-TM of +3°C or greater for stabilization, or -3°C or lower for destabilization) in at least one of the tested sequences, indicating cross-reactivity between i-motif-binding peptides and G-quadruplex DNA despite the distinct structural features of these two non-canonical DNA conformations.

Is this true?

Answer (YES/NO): YES